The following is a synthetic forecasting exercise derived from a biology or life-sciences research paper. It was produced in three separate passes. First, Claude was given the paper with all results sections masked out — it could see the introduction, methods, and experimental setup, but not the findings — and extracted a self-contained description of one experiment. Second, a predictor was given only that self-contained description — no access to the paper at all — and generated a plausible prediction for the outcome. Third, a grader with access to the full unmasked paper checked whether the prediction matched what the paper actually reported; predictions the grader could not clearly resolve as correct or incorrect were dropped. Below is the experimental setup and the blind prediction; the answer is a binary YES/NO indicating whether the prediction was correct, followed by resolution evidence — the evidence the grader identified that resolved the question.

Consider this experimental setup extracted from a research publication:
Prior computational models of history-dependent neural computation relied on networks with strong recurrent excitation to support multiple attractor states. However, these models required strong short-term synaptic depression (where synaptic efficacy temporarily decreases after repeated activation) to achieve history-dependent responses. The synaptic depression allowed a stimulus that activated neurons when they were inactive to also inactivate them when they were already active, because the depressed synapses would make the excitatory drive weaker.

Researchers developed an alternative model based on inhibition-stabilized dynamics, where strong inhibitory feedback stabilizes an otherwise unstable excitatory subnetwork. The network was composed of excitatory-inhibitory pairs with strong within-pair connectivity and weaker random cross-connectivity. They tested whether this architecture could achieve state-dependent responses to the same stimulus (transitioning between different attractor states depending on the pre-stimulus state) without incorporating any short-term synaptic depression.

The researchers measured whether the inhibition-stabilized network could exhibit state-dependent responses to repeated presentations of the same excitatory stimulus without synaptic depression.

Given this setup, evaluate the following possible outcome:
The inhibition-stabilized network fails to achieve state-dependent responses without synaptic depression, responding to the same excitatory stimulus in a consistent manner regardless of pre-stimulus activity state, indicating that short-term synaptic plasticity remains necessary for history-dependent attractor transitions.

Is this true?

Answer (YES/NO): NO